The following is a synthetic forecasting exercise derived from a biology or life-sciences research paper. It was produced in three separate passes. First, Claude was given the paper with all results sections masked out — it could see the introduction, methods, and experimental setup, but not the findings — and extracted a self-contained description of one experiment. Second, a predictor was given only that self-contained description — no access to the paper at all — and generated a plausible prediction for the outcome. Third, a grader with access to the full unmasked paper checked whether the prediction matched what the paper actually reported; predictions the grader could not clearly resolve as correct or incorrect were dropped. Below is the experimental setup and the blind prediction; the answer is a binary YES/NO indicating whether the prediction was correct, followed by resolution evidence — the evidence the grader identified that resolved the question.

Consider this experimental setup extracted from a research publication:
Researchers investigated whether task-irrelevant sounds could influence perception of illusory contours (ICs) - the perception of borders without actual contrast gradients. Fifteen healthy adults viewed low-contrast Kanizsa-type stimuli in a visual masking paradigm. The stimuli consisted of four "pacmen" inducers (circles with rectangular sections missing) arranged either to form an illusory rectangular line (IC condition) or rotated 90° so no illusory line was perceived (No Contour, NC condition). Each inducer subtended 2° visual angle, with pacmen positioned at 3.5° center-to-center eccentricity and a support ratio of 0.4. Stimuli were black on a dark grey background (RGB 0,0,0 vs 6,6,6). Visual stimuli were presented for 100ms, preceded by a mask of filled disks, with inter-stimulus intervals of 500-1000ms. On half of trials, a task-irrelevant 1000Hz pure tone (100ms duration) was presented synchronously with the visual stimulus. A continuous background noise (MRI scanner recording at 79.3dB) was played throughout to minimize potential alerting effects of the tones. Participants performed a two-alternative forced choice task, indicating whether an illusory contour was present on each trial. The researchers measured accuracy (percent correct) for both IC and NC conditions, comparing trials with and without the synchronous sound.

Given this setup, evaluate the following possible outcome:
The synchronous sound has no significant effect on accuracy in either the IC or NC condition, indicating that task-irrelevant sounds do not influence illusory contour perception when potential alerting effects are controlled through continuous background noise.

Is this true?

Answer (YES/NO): NO